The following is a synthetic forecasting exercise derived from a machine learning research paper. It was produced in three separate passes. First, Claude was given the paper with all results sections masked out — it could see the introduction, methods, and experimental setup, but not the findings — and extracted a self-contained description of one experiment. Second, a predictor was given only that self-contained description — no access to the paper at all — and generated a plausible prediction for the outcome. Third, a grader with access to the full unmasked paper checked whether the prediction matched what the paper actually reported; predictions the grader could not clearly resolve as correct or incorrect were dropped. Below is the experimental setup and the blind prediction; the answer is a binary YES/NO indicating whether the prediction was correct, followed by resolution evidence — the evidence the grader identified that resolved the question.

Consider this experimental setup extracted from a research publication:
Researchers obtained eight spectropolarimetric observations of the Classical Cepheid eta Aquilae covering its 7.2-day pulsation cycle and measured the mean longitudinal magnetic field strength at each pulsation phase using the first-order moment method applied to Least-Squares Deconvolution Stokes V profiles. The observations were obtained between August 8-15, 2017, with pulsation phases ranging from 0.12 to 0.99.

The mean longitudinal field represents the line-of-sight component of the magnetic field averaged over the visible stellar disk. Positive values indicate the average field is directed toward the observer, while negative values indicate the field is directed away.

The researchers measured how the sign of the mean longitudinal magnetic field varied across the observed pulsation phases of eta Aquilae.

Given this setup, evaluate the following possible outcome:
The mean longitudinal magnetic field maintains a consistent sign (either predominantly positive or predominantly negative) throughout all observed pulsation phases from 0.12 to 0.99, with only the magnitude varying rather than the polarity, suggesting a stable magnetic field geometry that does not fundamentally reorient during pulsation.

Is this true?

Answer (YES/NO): NO